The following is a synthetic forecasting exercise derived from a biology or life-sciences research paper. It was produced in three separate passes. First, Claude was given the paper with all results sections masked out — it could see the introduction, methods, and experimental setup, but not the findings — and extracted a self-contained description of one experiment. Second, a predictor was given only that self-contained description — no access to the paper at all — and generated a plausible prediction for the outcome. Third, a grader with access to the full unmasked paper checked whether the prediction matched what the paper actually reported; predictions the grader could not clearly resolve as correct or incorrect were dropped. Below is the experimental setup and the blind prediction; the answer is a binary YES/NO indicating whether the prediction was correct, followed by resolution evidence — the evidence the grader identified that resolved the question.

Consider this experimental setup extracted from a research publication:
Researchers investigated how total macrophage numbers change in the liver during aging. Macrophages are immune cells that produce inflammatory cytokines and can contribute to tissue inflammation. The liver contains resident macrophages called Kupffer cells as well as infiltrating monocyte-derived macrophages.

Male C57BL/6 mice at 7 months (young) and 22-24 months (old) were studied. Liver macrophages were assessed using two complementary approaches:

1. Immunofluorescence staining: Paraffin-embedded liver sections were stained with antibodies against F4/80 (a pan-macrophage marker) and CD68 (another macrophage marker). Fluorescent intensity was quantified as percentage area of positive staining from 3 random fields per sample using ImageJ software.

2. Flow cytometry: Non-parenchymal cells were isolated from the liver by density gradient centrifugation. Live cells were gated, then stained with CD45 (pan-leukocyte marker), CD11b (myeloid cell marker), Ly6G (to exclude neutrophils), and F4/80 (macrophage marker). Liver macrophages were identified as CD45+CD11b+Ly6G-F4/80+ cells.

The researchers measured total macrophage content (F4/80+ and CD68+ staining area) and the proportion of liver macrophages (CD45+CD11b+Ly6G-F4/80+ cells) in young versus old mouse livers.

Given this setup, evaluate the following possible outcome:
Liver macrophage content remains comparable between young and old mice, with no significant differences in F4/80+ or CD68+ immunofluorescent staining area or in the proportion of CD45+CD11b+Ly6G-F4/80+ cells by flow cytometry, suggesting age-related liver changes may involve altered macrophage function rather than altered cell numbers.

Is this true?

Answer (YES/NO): NO